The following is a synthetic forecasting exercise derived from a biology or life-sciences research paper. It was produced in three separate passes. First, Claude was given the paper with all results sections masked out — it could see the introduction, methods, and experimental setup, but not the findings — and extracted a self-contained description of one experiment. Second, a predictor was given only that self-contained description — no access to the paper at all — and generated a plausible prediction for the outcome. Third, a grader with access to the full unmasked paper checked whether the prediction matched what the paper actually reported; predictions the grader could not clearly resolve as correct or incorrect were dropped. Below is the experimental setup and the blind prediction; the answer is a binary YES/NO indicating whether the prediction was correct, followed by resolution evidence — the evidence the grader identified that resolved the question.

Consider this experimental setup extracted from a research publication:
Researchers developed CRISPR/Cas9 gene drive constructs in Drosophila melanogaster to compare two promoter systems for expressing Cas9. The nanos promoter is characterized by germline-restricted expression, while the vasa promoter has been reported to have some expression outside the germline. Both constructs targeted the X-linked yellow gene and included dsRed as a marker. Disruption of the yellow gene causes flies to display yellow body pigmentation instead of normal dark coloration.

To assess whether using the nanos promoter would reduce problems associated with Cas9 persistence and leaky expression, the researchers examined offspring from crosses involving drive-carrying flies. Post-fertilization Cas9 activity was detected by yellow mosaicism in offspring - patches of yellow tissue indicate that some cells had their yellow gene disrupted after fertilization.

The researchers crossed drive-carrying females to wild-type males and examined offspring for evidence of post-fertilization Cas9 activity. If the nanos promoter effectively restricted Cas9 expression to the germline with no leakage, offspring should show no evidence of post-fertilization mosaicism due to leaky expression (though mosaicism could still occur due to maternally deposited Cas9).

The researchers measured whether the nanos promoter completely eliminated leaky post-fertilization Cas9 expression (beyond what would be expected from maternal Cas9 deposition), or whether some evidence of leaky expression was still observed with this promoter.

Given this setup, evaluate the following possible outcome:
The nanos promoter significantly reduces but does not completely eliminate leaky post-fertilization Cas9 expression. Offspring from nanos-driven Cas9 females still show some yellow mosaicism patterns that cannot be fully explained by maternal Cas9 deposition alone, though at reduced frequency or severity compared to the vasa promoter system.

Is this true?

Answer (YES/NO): NO